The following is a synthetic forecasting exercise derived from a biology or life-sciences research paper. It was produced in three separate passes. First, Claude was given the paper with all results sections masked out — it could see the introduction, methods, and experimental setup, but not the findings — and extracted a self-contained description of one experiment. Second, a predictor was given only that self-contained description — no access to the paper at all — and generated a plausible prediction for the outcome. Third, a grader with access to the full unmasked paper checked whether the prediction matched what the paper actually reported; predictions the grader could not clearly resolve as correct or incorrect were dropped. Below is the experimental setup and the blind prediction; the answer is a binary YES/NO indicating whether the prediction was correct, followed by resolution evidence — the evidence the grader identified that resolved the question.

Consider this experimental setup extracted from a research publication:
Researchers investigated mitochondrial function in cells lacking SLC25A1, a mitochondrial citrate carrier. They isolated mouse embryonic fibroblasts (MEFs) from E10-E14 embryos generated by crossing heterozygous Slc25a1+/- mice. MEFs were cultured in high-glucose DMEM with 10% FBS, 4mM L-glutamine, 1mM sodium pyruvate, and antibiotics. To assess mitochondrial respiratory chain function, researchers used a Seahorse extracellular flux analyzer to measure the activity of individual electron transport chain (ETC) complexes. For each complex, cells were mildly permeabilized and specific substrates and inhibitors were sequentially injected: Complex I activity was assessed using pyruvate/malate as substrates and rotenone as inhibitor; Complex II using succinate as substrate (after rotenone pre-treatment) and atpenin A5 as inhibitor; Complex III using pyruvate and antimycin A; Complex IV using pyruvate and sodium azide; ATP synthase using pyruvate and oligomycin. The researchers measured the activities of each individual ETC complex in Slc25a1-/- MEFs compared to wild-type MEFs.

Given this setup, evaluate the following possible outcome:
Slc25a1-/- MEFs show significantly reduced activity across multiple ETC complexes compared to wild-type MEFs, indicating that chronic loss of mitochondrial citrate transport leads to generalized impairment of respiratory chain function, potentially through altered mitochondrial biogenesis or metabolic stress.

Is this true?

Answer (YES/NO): YES